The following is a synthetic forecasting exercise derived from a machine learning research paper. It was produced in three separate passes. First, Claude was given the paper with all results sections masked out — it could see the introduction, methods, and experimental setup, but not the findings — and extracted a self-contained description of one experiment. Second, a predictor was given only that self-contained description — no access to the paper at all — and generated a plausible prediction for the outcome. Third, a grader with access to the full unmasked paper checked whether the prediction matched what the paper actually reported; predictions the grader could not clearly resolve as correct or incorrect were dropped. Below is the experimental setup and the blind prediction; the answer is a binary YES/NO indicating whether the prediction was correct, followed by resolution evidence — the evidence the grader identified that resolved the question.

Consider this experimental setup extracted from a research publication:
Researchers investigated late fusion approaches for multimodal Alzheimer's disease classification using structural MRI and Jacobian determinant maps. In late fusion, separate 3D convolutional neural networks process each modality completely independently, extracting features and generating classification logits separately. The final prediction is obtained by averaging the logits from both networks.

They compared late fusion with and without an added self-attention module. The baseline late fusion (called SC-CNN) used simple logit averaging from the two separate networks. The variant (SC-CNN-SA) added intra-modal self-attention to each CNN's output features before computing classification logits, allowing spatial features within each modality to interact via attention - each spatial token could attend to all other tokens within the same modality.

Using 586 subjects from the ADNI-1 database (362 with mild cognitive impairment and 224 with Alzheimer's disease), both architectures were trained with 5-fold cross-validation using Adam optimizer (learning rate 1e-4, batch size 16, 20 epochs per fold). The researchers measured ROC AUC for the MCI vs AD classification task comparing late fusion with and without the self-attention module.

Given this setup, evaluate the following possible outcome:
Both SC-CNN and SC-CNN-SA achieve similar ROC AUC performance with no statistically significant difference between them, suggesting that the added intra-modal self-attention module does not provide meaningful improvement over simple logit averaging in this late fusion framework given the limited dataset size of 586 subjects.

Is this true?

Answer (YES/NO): YES